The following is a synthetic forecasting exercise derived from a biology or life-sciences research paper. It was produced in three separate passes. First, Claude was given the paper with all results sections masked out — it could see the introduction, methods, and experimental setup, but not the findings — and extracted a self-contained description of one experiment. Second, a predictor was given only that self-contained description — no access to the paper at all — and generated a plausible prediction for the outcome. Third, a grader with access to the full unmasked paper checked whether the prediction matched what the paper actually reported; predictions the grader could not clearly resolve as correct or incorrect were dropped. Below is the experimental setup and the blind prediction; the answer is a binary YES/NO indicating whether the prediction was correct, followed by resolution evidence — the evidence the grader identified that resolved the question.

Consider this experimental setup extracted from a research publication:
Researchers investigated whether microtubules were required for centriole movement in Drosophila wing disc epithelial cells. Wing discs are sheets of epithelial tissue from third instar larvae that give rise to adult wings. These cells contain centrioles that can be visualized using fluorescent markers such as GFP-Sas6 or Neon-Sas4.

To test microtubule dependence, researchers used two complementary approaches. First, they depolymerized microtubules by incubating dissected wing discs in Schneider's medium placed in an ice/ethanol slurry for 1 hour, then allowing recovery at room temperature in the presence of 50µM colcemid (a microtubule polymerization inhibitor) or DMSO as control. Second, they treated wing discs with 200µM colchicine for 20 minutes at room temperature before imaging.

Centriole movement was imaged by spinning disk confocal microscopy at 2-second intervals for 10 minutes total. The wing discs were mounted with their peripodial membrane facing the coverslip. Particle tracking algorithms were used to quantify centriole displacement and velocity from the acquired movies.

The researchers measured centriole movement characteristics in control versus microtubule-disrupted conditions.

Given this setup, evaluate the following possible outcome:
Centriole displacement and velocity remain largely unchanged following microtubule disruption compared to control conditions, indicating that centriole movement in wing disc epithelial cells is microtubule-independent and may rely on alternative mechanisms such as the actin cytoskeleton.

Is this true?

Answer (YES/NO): NO